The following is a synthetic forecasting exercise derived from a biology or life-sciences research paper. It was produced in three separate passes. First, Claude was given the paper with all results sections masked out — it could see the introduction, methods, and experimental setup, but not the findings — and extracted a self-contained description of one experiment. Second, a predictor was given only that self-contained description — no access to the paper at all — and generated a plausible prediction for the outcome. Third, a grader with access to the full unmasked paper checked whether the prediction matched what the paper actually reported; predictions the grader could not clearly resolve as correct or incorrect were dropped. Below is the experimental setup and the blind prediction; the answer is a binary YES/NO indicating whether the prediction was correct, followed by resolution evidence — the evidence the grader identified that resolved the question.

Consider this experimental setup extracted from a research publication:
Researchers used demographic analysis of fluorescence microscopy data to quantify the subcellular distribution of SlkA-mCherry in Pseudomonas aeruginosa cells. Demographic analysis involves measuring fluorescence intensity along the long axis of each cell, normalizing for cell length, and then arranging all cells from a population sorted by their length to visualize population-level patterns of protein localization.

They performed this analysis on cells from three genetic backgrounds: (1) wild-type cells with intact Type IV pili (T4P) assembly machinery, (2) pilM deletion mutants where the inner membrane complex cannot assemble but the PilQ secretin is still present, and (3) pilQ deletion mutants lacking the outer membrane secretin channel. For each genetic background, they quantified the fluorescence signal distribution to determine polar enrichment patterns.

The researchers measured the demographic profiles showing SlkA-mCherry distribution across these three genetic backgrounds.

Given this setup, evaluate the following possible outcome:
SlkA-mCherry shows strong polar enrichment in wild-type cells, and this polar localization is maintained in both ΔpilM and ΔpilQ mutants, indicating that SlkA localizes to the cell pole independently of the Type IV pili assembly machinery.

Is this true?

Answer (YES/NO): NO